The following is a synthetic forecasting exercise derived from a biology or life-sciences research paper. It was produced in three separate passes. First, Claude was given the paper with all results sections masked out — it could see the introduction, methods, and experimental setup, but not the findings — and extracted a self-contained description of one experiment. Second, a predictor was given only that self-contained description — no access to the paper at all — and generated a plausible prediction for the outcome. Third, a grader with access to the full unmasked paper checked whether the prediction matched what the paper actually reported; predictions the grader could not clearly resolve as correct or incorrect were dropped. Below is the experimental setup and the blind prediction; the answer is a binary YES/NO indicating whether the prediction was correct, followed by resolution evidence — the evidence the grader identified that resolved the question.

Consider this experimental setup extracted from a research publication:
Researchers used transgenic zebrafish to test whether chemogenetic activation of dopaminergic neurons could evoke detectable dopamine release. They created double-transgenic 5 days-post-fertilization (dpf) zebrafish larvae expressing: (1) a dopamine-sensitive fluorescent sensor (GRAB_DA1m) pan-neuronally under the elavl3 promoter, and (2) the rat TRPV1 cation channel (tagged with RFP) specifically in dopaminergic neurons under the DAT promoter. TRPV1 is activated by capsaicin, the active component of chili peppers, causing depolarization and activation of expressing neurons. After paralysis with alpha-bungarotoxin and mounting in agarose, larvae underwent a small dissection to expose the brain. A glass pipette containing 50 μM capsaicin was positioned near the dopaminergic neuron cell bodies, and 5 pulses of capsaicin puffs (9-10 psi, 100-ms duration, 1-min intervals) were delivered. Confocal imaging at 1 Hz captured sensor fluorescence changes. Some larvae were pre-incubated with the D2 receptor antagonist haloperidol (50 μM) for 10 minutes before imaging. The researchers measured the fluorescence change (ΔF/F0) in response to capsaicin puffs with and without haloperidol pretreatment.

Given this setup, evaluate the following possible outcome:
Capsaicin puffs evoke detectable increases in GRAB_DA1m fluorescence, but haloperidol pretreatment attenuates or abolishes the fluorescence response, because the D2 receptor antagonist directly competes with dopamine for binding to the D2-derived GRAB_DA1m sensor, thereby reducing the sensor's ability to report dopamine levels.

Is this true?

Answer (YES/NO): YES